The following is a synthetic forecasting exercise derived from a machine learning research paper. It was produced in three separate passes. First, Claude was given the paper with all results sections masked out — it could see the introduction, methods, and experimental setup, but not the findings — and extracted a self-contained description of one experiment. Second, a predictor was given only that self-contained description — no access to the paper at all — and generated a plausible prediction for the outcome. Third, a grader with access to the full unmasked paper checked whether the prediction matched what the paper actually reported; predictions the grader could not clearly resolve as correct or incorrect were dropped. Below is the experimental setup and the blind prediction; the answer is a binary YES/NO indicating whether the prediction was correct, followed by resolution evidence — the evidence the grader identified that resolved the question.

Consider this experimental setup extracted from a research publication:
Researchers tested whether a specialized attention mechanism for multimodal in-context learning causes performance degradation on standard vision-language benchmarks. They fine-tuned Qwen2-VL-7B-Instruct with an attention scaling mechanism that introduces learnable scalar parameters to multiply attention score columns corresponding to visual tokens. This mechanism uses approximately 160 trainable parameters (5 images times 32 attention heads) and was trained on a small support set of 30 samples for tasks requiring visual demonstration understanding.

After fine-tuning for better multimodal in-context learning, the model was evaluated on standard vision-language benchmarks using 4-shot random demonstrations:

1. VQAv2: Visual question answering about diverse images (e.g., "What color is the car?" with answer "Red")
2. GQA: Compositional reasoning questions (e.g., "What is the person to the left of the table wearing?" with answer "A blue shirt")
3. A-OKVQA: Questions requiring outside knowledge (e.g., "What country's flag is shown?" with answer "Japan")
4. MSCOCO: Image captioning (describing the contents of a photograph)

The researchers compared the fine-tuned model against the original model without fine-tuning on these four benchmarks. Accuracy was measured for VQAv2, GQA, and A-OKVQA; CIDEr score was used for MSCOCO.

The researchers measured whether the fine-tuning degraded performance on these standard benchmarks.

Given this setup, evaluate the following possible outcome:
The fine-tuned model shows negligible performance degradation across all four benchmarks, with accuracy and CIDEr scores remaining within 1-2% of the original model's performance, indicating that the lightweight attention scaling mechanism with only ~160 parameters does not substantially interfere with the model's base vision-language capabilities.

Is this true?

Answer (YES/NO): YES